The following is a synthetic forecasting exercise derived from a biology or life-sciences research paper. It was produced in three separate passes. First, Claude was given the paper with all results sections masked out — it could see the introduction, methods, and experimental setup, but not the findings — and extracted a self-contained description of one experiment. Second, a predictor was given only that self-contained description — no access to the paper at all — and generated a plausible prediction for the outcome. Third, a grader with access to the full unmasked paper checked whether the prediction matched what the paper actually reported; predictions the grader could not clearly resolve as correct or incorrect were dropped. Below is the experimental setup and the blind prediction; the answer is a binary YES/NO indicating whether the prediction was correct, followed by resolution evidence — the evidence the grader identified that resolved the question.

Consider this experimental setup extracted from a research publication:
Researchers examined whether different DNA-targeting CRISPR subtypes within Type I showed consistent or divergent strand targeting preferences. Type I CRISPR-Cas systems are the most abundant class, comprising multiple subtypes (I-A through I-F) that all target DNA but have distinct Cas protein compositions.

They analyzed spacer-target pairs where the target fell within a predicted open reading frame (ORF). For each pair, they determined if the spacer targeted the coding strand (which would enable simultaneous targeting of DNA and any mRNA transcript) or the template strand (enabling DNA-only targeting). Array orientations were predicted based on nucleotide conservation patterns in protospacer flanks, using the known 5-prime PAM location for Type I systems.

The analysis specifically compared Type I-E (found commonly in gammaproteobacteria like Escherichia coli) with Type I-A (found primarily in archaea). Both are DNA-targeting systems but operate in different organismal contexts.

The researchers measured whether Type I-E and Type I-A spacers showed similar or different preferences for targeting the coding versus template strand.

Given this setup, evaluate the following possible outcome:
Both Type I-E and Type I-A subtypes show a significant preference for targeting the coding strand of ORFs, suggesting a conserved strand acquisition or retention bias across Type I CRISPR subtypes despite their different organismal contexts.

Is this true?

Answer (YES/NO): NO